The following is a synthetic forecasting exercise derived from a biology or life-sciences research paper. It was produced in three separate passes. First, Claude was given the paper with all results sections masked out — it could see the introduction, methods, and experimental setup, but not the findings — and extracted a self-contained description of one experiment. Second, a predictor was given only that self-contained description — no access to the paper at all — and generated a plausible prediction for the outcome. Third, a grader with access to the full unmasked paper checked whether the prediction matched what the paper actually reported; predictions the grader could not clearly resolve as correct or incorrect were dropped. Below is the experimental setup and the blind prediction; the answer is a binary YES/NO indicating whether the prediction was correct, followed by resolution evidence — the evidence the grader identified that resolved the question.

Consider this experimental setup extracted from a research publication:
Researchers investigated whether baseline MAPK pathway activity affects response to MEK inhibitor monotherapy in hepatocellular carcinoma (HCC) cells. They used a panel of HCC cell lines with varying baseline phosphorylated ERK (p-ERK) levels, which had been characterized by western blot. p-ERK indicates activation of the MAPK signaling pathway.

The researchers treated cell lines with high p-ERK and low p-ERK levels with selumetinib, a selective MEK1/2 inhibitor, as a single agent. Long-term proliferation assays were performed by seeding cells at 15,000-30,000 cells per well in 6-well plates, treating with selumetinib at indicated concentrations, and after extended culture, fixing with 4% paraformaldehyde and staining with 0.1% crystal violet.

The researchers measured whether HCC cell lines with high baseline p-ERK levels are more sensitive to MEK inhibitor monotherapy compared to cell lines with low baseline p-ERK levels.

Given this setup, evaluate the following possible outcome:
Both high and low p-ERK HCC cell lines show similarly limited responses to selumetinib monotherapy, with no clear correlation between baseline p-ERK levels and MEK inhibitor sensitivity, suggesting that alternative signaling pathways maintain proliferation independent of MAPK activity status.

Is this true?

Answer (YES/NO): YES